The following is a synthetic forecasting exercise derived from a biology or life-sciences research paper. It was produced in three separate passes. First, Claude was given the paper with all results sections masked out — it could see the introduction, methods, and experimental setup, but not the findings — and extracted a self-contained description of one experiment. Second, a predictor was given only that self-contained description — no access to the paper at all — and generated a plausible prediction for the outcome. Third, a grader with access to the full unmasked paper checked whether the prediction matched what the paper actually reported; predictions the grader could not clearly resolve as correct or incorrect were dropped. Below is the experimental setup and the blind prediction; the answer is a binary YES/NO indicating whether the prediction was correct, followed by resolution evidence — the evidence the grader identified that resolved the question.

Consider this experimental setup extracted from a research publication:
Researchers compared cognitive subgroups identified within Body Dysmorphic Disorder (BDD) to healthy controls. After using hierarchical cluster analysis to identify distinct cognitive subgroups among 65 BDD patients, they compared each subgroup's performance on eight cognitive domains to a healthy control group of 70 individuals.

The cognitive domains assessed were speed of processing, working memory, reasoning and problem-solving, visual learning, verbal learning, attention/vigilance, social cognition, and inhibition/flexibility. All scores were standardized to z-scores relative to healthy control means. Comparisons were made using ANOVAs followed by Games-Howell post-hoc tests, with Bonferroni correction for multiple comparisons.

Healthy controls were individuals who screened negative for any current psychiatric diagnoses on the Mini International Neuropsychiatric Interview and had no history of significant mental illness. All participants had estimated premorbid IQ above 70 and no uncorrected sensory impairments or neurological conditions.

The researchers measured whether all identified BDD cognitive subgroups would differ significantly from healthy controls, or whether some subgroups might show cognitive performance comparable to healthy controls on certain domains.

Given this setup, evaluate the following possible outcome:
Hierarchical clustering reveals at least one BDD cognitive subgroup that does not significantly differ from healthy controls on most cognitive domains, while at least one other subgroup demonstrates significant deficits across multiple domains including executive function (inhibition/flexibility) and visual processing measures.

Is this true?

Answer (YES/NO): YES